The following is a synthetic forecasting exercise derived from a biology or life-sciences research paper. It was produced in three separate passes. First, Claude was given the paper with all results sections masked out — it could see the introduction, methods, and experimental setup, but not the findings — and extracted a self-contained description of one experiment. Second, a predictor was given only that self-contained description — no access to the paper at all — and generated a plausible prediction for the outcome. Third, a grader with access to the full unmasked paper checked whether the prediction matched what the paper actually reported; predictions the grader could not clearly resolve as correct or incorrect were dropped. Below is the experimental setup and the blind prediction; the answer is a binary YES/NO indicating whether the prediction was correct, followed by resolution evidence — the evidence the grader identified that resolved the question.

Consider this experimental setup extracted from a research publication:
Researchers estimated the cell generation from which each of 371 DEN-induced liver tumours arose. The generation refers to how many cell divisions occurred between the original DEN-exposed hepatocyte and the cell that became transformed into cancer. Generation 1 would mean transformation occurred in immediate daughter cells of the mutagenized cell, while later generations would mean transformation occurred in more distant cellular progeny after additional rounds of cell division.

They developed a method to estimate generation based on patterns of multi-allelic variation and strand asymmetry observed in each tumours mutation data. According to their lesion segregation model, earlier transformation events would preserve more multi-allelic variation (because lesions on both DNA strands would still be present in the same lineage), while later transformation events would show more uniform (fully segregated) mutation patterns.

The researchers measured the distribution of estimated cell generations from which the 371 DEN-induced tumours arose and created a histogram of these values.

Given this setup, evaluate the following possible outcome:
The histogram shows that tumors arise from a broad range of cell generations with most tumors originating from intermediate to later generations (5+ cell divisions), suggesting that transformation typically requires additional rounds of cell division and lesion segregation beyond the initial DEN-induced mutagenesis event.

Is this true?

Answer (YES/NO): NO